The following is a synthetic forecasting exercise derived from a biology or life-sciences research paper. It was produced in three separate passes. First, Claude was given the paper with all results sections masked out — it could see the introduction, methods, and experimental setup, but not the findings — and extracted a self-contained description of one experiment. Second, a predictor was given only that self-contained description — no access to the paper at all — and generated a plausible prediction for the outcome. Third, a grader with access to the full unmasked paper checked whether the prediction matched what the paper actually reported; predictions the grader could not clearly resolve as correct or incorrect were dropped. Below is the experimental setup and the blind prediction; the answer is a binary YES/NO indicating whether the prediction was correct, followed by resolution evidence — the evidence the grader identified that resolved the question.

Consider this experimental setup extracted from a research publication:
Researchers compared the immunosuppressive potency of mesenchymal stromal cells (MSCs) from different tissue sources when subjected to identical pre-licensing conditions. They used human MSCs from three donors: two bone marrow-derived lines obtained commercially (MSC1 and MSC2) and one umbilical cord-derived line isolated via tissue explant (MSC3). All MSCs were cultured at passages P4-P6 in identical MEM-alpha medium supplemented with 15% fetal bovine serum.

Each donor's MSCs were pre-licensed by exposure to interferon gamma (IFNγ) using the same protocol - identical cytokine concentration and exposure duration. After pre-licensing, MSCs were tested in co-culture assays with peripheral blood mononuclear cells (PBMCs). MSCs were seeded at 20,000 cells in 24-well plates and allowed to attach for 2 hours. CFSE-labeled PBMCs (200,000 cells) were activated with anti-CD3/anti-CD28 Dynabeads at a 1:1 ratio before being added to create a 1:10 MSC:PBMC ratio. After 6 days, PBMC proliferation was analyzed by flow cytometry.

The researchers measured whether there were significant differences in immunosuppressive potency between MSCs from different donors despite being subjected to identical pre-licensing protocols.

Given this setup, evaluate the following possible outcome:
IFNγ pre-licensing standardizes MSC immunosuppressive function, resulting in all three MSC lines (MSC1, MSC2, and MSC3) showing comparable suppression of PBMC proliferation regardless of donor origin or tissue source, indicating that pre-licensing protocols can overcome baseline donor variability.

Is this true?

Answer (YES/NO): NO